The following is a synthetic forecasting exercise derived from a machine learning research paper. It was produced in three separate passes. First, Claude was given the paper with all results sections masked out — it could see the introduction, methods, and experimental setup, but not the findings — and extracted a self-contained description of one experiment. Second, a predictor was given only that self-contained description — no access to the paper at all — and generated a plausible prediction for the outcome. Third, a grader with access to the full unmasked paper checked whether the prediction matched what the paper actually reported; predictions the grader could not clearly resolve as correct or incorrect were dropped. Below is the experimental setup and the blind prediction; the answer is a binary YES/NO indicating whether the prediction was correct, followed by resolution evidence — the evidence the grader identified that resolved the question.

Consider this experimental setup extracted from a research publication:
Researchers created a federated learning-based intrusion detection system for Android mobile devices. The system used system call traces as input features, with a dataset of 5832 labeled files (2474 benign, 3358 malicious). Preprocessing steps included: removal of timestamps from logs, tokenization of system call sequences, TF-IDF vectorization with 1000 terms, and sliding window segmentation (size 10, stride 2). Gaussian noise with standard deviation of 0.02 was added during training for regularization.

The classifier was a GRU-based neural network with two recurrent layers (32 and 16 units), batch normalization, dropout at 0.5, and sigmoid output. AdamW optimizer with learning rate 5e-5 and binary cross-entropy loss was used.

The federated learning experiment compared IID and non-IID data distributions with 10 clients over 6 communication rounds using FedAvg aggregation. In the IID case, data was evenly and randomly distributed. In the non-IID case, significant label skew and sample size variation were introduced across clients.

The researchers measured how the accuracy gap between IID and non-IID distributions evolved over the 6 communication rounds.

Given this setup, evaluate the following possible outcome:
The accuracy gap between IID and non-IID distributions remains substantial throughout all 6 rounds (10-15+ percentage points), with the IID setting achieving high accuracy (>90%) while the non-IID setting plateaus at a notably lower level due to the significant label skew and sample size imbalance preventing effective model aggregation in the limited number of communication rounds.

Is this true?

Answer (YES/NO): NO